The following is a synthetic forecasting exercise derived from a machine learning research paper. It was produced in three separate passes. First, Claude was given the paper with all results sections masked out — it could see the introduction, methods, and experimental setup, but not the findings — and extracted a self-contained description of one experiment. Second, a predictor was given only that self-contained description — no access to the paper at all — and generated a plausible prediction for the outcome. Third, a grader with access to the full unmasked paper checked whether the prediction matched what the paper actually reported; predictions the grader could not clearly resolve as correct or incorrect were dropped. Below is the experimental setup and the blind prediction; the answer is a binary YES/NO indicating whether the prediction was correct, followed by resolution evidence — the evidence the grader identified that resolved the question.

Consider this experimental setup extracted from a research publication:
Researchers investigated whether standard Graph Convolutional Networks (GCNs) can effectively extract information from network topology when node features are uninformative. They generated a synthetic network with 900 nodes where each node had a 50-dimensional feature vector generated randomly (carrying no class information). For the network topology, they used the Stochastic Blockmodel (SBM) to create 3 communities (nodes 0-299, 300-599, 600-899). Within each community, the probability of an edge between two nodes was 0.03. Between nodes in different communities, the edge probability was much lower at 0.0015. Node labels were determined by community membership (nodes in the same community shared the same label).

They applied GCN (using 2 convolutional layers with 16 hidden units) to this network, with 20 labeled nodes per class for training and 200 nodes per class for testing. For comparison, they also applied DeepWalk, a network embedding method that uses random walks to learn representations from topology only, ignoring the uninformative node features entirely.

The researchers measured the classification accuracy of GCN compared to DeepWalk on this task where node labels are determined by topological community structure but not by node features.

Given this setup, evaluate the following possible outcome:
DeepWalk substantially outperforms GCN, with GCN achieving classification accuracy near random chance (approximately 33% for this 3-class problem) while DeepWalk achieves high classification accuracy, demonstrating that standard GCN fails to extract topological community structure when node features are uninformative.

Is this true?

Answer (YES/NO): NO